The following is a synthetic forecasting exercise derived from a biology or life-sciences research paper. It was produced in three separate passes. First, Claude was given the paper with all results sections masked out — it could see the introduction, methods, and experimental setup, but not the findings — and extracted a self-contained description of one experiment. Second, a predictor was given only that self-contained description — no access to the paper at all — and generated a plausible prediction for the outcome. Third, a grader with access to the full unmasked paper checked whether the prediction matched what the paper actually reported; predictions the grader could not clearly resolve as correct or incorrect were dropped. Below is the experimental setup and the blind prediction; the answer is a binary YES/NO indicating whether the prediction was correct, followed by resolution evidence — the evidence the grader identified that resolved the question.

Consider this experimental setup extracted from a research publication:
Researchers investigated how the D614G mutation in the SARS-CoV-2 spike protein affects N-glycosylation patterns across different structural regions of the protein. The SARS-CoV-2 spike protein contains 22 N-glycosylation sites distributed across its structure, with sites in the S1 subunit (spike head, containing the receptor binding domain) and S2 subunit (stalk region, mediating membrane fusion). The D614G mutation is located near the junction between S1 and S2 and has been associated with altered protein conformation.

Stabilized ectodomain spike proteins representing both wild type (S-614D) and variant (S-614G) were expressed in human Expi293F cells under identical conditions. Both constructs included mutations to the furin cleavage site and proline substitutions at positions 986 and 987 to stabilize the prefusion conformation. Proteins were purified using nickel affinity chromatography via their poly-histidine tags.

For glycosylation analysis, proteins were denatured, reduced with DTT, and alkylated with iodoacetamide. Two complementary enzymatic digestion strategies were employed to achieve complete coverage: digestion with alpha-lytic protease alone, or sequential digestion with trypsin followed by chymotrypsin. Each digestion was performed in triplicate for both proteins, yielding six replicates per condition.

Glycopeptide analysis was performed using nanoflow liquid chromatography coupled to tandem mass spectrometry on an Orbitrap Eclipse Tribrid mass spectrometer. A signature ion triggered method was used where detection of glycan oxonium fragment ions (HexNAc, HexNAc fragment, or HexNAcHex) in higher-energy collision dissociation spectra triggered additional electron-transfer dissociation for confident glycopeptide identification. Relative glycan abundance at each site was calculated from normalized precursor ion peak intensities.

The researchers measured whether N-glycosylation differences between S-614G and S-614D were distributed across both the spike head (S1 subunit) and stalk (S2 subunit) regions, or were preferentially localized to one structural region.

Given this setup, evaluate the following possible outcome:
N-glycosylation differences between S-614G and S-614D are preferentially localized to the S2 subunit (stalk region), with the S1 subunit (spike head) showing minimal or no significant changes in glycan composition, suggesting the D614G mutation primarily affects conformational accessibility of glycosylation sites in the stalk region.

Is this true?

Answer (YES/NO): NO